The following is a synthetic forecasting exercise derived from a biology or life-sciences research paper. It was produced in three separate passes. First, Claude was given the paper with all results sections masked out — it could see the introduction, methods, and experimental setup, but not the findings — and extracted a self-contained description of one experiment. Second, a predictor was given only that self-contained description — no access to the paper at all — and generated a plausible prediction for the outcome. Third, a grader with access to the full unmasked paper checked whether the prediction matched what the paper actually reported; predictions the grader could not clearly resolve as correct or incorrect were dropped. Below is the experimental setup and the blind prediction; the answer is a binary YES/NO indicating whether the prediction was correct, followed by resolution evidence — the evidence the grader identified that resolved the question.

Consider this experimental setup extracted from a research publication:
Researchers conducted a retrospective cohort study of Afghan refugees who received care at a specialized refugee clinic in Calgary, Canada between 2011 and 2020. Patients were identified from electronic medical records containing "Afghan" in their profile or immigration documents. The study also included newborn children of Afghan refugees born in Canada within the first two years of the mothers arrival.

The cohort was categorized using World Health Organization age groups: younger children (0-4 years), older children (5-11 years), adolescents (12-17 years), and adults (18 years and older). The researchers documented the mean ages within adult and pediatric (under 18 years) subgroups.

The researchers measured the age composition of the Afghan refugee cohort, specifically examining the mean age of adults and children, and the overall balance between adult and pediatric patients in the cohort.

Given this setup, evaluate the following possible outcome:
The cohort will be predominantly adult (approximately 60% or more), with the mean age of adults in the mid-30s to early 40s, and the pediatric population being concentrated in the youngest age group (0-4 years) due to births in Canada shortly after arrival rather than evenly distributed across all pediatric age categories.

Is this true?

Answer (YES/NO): NO